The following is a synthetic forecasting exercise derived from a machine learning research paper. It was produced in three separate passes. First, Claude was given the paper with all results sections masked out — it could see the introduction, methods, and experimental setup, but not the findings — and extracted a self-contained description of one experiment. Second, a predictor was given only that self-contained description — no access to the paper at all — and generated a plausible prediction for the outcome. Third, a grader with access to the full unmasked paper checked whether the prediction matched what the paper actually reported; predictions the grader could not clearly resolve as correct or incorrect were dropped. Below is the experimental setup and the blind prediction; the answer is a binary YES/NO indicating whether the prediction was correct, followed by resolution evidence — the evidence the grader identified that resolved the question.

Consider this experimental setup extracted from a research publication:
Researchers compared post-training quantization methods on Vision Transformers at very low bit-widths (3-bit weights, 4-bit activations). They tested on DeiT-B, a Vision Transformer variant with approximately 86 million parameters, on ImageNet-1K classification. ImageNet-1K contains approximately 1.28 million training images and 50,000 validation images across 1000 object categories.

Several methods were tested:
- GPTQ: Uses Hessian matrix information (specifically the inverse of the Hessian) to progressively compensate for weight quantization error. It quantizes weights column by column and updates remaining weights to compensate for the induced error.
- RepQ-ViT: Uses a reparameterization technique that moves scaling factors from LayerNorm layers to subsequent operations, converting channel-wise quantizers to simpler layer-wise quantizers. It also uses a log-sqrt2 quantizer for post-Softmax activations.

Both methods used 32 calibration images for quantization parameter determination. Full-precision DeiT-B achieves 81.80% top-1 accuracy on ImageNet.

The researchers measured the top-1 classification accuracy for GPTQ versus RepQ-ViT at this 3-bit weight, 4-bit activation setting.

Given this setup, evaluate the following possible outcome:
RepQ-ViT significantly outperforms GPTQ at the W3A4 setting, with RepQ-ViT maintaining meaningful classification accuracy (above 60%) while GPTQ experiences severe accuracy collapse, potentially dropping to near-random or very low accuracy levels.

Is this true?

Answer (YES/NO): NO